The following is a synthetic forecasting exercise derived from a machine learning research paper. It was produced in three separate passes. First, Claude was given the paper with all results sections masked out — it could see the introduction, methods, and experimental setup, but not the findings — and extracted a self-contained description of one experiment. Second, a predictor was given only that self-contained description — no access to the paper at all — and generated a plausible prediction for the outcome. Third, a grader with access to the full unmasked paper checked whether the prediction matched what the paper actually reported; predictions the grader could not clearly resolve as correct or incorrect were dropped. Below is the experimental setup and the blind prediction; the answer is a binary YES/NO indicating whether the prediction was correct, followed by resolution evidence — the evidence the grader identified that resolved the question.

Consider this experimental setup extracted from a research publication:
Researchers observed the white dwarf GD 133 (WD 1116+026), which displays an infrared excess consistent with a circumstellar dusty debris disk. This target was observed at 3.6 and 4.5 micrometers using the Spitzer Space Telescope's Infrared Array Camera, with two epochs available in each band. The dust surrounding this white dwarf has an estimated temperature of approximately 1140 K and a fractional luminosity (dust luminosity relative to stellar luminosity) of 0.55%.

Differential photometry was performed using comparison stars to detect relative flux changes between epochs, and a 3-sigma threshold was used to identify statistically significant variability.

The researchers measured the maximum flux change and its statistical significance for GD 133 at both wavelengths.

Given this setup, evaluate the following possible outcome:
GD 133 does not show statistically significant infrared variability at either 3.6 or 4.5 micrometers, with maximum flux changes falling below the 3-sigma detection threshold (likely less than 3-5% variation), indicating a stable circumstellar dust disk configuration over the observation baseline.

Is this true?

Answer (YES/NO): YES